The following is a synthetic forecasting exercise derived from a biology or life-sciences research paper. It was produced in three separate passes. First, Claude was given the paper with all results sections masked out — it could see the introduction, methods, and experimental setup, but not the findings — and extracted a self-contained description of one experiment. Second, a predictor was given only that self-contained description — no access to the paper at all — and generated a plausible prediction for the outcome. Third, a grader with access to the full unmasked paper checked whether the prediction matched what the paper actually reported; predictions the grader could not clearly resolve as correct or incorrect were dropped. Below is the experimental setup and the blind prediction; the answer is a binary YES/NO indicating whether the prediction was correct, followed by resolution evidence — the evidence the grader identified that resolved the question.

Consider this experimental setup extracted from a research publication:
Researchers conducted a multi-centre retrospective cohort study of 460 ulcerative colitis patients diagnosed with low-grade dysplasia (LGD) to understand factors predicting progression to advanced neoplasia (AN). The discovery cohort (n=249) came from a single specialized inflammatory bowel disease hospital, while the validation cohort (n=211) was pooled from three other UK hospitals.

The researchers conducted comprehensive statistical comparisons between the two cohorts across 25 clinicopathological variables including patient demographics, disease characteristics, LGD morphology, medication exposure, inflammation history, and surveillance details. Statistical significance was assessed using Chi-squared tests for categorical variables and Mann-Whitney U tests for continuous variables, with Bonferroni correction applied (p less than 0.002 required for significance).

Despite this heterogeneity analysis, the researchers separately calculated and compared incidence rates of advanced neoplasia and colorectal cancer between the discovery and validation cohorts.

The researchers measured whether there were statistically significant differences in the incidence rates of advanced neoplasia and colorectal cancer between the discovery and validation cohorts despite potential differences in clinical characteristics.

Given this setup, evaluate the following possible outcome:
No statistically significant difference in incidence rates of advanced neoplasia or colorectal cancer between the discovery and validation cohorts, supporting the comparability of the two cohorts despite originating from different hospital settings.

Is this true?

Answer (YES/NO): YES